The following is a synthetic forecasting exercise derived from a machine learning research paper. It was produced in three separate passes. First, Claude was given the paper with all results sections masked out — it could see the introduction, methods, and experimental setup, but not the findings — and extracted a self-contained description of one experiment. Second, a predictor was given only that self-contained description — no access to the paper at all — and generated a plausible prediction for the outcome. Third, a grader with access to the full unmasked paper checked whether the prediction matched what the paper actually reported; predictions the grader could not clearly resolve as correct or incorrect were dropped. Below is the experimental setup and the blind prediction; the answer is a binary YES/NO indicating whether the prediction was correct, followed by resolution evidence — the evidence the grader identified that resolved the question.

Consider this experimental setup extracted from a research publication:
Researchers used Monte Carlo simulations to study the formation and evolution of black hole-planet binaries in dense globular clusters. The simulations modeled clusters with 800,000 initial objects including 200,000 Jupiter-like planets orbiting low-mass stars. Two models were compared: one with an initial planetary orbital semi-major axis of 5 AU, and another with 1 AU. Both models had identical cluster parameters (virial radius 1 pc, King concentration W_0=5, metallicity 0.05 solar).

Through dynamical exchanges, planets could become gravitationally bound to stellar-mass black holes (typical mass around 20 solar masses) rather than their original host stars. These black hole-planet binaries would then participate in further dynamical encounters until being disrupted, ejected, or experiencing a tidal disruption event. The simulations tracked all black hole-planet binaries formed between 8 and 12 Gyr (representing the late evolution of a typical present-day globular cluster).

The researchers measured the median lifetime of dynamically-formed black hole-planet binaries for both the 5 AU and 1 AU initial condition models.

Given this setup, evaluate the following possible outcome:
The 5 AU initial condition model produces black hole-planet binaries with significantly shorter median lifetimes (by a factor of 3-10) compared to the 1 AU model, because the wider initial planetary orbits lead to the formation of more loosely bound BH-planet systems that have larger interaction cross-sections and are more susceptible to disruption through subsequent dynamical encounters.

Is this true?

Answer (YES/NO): YES